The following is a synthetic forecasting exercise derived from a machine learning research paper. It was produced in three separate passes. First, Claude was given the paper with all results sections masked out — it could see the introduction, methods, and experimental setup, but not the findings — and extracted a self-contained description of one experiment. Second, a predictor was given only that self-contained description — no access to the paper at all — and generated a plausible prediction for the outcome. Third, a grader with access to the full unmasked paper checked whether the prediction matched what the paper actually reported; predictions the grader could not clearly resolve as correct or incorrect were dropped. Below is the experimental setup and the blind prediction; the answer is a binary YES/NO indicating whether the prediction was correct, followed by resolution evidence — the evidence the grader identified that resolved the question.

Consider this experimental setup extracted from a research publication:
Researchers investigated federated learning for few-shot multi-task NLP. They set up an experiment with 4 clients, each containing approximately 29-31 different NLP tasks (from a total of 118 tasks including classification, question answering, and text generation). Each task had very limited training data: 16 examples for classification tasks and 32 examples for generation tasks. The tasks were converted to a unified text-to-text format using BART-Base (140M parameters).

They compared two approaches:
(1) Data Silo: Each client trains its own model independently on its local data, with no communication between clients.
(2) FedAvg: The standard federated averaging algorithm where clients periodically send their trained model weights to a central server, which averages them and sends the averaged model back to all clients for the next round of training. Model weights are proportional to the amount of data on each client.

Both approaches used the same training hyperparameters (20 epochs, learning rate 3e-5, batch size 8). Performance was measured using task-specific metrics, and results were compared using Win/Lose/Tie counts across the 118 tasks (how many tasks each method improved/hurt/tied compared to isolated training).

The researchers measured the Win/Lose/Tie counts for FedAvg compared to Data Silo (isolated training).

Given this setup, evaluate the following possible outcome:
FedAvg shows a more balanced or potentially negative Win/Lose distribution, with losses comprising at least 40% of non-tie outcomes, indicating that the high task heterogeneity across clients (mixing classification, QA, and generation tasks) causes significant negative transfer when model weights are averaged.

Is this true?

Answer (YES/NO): YES